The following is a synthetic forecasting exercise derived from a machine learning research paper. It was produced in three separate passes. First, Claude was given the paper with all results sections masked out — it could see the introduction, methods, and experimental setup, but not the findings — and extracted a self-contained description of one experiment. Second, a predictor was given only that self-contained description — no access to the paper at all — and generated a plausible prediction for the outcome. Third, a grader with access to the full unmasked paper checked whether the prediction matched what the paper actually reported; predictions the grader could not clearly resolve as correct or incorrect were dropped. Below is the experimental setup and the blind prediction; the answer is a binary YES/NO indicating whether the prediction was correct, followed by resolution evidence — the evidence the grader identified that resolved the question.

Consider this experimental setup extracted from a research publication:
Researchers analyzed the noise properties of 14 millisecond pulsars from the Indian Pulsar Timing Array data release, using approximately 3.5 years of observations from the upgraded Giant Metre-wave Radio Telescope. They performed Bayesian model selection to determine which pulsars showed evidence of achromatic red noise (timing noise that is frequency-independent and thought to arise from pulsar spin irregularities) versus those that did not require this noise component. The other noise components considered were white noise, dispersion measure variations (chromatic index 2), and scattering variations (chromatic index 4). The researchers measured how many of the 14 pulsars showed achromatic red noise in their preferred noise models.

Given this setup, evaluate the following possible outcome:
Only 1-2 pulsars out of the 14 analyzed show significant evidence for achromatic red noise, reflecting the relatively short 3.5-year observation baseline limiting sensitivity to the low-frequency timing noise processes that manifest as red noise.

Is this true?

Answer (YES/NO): NO